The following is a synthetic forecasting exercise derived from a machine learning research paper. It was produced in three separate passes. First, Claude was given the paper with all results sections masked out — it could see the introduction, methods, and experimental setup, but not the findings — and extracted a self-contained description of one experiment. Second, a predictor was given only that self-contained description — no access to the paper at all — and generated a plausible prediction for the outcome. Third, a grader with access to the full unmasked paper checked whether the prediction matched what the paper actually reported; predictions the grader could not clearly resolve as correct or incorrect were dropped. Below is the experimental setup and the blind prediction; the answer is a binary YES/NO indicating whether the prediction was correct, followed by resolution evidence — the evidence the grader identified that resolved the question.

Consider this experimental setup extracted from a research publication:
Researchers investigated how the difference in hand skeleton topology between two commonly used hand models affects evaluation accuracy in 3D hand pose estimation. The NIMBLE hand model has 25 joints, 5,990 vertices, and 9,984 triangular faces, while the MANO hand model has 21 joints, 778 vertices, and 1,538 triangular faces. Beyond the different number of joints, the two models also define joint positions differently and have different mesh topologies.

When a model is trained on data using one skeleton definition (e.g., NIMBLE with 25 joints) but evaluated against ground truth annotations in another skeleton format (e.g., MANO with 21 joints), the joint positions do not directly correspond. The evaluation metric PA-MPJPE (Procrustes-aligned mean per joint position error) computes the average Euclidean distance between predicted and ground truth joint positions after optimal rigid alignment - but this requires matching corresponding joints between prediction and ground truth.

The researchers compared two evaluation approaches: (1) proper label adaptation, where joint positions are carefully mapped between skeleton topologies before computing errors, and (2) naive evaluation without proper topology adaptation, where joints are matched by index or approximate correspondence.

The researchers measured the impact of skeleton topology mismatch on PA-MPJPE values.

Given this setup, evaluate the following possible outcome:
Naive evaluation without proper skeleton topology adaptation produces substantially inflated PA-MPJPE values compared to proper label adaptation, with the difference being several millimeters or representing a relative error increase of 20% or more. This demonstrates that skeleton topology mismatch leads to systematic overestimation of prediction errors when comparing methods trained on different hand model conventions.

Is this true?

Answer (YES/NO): YES